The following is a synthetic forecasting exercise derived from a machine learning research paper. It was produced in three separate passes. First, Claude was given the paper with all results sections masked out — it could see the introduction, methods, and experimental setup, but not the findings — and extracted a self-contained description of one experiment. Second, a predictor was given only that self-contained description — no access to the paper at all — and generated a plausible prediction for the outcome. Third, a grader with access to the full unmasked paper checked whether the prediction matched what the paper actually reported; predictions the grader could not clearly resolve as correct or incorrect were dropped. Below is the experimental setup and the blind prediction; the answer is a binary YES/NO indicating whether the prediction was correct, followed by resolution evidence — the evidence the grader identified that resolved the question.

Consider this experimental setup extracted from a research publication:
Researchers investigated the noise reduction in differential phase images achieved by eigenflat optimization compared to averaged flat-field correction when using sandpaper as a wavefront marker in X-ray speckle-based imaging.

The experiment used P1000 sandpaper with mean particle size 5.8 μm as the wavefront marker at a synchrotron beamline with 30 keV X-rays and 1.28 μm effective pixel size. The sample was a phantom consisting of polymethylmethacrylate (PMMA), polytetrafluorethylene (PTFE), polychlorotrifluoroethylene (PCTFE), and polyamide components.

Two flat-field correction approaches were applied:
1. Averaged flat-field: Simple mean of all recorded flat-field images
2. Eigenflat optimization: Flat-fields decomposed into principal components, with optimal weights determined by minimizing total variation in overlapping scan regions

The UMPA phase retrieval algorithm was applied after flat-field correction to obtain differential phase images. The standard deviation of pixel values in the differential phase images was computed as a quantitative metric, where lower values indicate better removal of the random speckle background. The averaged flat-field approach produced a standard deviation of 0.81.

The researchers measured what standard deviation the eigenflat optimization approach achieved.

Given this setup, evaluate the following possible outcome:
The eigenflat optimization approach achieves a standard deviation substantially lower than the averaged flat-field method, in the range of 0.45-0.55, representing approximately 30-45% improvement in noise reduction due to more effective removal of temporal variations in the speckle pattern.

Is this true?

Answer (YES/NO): NO